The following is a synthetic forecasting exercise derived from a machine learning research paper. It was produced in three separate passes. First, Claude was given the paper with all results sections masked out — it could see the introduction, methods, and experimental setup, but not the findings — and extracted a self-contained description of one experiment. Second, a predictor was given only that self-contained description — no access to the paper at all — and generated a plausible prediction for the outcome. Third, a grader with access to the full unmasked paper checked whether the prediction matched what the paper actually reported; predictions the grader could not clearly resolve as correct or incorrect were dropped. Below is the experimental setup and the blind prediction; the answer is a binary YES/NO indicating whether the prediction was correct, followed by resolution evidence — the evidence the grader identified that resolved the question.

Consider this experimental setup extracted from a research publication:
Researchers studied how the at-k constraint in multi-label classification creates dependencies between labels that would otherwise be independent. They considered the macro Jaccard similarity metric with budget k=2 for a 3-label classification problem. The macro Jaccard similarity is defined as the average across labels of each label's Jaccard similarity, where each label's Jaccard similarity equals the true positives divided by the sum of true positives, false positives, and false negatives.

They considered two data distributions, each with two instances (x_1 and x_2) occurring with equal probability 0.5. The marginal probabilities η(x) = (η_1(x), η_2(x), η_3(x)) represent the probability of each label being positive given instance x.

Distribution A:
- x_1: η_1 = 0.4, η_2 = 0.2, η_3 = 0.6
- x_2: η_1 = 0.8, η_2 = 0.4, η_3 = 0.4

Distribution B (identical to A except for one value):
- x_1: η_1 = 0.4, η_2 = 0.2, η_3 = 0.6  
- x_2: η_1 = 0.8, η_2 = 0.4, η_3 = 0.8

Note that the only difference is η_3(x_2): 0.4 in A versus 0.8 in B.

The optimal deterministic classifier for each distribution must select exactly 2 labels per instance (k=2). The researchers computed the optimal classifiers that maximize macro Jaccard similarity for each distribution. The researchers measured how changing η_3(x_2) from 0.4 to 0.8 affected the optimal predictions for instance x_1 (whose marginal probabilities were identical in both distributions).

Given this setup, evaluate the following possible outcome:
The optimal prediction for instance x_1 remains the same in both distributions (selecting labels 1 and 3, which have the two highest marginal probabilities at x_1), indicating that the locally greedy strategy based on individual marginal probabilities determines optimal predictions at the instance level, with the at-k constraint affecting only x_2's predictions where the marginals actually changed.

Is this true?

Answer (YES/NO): NO